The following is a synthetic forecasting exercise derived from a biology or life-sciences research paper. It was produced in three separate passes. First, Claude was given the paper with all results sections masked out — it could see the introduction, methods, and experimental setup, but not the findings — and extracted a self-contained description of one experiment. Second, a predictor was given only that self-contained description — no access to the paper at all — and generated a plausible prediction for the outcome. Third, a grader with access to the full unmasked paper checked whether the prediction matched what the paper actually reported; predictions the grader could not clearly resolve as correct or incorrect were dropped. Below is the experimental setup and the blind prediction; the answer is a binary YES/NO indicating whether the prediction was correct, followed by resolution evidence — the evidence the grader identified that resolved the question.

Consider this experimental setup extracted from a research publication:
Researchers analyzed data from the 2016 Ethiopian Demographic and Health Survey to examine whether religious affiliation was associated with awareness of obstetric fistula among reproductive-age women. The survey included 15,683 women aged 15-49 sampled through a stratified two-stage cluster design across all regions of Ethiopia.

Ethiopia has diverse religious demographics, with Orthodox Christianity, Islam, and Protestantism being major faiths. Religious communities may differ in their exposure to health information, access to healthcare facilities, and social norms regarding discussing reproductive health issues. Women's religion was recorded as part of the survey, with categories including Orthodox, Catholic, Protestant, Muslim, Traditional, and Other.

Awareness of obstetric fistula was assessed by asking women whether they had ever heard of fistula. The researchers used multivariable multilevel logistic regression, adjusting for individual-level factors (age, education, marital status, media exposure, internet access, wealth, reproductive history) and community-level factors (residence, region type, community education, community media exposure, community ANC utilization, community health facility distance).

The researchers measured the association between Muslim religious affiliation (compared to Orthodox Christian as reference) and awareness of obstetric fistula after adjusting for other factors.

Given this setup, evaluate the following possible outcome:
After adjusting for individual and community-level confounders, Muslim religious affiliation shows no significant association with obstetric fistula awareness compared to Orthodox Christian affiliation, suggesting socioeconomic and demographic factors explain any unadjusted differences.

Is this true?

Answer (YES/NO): NO